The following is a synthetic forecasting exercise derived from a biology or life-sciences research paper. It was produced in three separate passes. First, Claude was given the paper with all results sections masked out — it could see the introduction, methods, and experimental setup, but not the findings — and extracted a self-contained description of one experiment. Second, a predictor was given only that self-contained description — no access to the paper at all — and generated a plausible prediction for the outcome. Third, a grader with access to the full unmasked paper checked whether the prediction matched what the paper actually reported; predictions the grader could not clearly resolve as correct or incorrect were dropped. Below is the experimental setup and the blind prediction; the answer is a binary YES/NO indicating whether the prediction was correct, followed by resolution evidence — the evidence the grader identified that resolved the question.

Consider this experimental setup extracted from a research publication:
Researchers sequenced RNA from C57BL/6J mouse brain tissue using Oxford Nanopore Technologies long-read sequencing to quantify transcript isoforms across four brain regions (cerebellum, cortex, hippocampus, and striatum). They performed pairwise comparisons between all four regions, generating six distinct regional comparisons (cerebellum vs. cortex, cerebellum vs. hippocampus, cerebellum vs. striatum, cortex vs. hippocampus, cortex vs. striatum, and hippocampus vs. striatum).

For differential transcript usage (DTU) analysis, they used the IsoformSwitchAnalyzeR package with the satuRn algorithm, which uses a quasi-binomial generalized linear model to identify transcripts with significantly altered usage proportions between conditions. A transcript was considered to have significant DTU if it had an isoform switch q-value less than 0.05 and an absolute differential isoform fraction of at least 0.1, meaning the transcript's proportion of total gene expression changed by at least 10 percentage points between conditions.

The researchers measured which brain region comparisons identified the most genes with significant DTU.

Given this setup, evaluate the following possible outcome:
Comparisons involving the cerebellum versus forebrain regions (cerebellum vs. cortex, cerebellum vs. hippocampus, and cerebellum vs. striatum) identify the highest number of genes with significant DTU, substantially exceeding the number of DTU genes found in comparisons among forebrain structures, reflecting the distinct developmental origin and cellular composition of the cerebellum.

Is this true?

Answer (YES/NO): YES